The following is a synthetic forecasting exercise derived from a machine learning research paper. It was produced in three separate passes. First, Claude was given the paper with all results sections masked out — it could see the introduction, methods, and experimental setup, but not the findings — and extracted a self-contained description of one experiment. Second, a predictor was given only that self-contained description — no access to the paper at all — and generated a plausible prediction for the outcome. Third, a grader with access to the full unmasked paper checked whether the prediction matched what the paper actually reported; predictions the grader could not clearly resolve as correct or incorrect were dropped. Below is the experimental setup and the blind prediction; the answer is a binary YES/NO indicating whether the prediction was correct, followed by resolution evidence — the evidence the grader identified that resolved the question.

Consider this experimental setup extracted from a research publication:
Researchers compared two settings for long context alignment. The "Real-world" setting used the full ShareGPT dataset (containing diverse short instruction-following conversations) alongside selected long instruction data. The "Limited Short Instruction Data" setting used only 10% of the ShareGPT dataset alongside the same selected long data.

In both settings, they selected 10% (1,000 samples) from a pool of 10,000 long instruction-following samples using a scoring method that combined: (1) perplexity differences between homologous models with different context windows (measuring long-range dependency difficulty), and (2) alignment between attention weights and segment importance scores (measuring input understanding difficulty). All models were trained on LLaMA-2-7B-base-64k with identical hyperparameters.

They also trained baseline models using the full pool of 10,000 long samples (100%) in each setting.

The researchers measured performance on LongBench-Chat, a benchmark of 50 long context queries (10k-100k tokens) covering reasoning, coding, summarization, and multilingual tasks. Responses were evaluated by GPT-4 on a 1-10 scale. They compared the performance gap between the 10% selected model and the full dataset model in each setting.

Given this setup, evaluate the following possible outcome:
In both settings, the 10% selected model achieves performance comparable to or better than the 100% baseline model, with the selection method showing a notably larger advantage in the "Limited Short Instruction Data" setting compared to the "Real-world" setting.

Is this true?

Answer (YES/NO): NO